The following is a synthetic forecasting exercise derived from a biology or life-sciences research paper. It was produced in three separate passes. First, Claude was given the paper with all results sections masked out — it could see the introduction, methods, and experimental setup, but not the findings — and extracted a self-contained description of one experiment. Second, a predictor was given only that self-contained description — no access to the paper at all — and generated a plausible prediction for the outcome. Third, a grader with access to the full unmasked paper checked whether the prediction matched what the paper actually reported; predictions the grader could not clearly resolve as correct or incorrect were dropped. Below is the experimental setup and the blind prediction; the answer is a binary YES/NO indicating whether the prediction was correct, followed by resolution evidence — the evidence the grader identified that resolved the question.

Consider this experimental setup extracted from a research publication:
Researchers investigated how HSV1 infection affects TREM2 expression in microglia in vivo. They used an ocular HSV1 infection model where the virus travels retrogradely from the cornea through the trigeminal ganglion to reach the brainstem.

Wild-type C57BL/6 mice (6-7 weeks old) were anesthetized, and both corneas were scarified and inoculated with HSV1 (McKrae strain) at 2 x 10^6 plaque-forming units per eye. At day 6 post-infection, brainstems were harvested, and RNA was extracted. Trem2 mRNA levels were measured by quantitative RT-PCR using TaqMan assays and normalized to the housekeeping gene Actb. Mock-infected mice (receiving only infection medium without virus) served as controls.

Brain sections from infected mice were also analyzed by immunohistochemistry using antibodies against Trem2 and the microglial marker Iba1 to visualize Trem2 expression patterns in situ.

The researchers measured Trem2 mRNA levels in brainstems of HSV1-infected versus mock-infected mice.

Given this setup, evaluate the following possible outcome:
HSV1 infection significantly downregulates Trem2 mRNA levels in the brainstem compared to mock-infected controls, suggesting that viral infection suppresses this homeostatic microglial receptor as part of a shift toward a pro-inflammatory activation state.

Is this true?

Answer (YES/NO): YES